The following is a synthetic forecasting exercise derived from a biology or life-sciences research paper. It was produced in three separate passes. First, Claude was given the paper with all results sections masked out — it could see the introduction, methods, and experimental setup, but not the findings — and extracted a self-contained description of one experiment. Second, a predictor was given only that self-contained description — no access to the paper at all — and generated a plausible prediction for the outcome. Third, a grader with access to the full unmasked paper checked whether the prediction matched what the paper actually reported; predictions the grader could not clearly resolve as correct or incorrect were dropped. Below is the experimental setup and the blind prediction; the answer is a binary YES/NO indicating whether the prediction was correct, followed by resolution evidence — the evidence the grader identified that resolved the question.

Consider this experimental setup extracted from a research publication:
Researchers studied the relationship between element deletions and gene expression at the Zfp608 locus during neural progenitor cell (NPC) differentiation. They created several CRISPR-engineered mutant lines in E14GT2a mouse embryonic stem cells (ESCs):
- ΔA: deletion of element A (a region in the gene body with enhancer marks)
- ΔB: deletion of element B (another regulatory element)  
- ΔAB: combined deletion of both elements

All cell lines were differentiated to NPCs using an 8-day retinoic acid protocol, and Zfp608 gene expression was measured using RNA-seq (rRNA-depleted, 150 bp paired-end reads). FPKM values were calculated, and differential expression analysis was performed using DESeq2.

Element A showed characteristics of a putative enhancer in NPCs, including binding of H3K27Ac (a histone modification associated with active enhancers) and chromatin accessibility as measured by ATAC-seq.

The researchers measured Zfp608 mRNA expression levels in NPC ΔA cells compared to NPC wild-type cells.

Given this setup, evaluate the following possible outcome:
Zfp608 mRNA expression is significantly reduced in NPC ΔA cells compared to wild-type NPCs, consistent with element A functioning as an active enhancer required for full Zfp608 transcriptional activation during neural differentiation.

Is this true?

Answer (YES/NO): NO